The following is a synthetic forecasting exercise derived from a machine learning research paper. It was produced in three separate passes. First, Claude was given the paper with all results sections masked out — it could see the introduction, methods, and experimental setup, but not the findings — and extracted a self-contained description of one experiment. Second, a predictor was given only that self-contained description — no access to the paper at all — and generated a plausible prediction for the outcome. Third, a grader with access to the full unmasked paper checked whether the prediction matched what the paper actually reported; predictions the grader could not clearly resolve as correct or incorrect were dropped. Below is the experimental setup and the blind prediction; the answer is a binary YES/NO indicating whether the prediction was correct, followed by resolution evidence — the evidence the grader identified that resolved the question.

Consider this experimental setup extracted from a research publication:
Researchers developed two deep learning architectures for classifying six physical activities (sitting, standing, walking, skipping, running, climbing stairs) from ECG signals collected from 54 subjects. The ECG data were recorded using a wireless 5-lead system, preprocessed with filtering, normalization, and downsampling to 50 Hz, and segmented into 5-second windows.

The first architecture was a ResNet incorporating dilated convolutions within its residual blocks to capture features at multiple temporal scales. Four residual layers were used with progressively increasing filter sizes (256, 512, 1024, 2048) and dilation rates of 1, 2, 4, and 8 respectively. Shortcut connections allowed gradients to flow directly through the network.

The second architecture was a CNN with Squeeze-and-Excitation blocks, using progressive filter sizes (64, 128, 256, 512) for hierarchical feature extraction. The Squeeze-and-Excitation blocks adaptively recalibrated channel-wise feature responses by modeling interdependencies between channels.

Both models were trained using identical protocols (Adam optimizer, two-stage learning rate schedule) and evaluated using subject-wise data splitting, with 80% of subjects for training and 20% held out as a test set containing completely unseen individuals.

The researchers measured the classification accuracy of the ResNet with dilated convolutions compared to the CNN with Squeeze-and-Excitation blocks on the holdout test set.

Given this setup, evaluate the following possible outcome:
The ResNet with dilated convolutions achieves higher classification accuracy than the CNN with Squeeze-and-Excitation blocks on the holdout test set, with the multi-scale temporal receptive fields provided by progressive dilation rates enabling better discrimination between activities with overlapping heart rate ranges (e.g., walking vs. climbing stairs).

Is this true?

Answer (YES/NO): YES